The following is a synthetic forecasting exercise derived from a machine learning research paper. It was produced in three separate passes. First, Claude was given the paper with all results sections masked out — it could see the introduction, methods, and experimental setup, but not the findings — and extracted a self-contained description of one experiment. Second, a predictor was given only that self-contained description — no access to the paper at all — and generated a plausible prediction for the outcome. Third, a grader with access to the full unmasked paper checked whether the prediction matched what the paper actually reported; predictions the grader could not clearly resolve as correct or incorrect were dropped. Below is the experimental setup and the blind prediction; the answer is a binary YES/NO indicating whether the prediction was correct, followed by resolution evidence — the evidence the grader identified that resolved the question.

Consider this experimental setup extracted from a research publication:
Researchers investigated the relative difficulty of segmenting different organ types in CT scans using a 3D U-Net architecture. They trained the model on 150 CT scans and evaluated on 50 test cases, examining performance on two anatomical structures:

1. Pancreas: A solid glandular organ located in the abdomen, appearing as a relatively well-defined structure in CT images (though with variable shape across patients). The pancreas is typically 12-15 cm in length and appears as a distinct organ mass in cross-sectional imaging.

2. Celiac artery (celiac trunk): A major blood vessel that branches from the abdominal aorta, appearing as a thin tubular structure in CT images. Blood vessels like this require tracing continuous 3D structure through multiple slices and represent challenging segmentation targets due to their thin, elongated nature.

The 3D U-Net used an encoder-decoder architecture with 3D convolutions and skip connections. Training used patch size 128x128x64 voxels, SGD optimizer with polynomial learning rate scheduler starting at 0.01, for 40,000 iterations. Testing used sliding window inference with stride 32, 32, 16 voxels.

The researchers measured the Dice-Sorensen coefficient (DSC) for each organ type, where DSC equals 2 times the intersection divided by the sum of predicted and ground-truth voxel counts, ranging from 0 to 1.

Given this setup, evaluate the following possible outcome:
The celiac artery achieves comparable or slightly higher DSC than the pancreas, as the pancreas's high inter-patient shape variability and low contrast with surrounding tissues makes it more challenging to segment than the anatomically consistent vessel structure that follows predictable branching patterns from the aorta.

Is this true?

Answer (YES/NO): NO